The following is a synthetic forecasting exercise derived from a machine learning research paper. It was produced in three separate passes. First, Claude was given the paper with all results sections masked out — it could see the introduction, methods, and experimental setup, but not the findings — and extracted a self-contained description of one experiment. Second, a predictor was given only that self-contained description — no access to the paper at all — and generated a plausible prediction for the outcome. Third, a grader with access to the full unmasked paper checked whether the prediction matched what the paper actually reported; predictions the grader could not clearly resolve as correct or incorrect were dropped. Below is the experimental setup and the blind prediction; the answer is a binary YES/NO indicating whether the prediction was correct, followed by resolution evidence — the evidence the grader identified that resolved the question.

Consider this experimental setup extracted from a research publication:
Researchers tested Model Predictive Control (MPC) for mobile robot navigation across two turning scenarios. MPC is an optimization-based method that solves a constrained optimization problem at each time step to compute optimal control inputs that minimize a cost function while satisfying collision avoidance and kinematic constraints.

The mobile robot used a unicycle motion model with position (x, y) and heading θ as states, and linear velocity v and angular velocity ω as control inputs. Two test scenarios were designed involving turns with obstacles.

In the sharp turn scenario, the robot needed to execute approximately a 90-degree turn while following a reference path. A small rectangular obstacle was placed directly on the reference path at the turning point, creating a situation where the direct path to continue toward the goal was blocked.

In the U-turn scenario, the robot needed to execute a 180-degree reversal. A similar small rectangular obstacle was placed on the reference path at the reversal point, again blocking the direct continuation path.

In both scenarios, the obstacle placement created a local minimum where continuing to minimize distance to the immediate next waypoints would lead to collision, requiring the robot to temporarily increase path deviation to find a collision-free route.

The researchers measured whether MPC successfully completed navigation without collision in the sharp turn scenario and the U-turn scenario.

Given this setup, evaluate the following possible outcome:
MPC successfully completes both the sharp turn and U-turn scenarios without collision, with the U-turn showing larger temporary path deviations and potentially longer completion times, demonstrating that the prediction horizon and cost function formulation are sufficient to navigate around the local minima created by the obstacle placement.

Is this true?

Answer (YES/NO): NO